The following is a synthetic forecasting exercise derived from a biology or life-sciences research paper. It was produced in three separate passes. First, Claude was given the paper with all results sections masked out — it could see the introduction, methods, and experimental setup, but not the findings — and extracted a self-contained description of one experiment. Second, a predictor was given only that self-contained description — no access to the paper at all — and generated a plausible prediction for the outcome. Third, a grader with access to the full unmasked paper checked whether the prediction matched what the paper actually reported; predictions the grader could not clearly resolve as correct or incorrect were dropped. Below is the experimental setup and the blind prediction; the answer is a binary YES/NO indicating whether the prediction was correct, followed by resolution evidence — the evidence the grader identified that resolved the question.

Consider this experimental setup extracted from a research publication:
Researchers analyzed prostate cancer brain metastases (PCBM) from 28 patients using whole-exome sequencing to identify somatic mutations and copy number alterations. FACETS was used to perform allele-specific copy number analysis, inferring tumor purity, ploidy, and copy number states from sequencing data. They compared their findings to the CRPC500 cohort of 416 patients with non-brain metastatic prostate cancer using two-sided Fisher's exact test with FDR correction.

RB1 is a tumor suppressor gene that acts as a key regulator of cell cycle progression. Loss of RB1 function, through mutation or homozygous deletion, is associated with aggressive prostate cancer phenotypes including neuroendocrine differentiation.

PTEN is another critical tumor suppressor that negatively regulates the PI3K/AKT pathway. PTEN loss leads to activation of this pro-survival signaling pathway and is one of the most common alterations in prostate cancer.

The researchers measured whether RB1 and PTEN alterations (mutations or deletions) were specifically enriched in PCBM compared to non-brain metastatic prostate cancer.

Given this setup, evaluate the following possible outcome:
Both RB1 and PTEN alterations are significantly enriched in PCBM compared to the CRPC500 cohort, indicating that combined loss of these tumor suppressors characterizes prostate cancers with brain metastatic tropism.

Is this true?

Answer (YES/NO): NO